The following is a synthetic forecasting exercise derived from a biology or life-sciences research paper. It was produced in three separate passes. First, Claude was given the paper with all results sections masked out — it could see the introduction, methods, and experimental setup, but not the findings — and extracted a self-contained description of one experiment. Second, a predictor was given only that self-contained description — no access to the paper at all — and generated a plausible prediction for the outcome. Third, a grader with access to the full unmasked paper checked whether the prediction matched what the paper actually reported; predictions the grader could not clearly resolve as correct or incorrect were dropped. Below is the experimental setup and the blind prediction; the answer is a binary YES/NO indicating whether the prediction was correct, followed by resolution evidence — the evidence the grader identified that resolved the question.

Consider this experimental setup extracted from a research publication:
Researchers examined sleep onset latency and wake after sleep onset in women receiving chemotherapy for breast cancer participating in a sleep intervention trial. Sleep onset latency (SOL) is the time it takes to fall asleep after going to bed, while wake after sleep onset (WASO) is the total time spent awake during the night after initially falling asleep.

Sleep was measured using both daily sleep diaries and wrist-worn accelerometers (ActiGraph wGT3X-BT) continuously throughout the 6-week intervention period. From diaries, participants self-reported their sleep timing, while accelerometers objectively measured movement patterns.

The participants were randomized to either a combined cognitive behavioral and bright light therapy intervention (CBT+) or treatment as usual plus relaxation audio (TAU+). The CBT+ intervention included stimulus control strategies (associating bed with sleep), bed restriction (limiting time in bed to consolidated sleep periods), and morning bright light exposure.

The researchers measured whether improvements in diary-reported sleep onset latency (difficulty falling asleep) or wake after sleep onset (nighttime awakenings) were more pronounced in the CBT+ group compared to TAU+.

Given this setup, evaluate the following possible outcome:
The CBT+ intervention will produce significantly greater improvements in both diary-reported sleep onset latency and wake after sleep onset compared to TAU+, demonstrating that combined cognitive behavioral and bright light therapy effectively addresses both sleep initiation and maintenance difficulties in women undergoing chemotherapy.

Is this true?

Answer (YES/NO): NO